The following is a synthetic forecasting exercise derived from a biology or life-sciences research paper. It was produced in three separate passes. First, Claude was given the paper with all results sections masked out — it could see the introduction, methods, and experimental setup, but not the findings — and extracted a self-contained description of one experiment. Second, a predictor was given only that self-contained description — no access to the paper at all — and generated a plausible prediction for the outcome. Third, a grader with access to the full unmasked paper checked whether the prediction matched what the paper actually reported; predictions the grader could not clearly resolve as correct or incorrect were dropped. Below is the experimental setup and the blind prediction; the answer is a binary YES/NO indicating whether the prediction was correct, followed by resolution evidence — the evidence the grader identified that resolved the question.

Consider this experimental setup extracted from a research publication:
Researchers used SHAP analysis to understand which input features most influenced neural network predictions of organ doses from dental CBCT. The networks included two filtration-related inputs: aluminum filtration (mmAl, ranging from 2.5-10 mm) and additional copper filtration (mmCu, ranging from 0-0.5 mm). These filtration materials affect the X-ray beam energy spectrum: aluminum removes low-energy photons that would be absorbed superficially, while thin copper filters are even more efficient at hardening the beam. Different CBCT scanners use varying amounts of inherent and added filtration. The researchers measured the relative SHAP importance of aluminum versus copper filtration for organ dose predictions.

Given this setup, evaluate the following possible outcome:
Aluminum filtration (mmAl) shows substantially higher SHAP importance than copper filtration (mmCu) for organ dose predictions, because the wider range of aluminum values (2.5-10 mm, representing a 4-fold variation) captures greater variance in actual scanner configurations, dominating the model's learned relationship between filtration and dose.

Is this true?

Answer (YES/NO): NO